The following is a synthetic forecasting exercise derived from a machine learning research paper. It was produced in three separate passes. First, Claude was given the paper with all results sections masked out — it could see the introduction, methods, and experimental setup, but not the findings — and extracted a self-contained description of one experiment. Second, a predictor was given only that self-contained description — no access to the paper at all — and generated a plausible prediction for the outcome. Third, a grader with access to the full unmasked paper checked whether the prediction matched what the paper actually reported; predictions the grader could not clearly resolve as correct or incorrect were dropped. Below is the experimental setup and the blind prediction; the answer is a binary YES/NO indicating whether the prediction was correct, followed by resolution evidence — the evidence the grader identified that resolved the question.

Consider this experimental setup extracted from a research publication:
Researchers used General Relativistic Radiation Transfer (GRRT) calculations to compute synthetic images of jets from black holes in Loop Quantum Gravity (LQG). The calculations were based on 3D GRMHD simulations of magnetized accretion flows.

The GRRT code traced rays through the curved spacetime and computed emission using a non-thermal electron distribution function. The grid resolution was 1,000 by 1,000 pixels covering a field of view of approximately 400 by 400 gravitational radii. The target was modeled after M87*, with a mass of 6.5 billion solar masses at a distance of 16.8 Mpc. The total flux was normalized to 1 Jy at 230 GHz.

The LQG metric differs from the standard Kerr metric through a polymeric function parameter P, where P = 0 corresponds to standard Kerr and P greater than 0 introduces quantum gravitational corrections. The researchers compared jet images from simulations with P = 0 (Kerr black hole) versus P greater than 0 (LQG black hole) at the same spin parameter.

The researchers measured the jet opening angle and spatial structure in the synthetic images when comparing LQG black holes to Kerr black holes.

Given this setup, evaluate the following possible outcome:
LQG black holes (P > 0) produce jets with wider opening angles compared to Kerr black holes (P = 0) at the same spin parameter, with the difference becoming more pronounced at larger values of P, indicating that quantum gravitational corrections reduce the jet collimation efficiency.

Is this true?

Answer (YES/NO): YES